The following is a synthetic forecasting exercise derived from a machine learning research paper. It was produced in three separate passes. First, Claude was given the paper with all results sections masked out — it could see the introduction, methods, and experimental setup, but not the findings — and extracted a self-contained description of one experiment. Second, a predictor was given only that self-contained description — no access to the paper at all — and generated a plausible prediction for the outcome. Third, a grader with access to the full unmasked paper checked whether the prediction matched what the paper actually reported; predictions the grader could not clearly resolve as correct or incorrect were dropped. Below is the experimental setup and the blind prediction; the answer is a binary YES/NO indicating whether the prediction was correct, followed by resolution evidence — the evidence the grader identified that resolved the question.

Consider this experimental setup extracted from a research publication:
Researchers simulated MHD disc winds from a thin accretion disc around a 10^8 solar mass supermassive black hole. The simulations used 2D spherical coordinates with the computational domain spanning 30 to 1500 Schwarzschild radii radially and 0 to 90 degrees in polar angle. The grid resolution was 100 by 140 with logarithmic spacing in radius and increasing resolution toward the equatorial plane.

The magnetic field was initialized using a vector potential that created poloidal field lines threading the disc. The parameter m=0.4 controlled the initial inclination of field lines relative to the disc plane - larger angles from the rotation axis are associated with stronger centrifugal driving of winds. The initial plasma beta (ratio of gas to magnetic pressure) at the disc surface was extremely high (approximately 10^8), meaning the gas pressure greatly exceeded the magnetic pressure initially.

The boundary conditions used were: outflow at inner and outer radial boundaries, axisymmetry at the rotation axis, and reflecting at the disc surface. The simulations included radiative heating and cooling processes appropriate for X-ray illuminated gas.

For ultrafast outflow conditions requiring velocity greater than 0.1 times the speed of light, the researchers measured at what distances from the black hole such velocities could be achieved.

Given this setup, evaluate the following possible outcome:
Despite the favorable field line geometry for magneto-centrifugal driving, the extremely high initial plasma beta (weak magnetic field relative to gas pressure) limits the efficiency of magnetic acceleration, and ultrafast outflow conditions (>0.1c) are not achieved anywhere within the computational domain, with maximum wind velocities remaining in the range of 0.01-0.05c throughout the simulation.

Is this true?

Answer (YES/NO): NO